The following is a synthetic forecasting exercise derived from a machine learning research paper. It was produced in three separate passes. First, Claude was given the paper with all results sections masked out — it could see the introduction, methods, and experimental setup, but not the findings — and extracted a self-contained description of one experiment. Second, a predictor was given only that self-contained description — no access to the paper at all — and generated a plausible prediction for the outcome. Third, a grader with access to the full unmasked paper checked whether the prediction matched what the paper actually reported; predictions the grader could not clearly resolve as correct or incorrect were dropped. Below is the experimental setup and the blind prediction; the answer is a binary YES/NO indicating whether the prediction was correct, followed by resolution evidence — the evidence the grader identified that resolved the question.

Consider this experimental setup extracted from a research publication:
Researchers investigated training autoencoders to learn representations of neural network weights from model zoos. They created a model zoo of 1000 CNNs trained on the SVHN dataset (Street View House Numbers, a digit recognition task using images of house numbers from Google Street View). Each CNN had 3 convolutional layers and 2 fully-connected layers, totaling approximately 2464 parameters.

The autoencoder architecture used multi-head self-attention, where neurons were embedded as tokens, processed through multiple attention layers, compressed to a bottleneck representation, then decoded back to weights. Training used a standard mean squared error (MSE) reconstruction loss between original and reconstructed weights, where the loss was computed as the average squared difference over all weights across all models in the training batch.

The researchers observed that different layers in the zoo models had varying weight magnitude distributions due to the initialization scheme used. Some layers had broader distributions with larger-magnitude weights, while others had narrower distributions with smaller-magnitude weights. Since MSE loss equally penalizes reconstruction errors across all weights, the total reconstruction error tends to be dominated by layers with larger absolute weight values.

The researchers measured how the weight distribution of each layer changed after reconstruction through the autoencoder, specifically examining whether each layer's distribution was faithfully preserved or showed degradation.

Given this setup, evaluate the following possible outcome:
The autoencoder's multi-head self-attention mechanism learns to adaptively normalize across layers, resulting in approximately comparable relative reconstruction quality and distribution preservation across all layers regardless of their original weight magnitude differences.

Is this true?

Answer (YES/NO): NO